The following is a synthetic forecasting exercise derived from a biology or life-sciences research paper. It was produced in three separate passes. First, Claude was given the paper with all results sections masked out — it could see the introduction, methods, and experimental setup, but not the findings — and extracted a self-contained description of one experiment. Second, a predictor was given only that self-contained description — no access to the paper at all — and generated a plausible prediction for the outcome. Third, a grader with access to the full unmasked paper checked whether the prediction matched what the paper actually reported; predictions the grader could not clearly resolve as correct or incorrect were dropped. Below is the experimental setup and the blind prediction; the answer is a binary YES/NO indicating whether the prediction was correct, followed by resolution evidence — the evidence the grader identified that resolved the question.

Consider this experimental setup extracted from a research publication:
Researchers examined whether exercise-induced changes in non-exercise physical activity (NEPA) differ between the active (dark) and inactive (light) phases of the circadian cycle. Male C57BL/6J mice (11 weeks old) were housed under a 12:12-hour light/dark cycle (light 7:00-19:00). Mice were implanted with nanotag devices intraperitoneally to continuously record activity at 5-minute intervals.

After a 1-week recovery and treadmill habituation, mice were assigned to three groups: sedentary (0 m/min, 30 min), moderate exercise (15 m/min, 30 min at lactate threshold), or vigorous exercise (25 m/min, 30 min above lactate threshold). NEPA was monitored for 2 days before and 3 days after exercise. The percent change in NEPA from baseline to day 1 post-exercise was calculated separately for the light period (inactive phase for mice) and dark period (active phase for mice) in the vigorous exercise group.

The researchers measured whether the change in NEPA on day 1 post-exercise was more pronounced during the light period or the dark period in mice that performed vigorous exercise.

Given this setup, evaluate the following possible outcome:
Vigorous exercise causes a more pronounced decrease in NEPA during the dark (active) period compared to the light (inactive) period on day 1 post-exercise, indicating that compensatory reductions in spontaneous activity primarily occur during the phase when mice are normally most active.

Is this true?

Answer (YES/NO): YES